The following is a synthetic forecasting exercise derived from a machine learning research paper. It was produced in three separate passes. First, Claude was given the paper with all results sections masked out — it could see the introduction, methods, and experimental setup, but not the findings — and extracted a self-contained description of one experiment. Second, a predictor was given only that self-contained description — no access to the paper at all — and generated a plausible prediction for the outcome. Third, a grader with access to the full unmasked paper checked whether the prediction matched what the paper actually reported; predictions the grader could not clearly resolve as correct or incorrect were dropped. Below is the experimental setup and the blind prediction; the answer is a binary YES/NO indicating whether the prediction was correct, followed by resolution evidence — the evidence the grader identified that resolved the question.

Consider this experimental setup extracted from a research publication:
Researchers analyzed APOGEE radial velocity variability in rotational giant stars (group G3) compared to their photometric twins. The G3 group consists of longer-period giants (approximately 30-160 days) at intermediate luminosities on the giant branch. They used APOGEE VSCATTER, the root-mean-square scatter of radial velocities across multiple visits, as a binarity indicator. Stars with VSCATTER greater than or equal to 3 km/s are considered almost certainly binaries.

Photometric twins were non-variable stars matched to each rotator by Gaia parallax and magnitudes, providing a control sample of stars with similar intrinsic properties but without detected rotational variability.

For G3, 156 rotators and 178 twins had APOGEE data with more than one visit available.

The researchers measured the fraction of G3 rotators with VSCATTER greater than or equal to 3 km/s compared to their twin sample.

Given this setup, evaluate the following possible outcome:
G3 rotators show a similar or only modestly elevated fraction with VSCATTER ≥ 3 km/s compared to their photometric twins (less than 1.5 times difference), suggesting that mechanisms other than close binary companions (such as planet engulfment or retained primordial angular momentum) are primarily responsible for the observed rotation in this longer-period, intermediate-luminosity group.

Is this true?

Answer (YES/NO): NO